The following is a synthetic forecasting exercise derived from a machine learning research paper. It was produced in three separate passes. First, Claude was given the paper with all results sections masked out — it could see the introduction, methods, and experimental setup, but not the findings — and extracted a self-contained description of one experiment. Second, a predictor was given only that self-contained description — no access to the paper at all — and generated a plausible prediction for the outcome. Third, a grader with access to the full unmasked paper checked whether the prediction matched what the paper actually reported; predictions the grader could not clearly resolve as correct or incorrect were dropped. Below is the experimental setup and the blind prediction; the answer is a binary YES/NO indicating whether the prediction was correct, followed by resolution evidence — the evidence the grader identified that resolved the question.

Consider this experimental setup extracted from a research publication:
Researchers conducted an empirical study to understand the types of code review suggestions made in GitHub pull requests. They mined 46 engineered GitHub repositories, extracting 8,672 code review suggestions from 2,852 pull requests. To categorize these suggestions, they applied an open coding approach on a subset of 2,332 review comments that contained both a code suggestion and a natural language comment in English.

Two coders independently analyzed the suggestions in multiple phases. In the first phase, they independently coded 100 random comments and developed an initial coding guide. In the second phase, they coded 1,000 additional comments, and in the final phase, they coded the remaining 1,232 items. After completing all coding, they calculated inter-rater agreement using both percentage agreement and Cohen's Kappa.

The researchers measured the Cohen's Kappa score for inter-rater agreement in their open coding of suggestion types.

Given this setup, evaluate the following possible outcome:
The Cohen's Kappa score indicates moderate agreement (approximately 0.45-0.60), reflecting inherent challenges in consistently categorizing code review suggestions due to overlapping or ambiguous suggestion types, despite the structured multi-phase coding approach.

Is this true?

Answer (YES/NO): NO